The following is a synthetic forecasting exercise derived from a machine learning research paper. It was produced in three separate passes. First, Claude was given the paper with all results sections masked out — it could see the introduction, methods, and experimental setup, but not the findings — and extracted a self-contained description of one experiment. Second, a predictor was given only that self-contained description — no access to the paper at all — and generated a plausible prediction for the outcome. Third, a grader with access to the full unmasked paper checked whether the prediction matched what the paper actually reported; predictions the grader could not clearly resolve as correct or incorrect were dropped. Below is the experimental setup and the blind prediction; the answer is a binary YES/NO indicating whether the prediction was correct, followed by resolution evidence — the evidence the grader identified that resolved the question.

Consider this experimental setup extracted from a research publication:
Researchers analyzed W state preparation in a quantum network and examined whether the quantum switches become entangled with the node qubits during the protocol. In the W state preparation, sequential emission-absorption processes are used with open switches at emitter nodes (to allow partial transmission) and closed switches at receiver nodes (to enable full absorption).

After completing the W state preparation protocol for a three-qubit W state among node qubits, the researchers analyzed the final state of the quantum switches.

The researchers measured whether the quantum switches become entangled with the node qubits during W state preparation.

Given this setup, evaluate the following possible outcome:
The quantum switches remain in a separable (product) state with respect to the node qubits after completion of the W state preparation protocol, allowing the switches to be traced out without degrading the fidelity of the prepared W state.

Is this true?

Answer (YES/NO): YES